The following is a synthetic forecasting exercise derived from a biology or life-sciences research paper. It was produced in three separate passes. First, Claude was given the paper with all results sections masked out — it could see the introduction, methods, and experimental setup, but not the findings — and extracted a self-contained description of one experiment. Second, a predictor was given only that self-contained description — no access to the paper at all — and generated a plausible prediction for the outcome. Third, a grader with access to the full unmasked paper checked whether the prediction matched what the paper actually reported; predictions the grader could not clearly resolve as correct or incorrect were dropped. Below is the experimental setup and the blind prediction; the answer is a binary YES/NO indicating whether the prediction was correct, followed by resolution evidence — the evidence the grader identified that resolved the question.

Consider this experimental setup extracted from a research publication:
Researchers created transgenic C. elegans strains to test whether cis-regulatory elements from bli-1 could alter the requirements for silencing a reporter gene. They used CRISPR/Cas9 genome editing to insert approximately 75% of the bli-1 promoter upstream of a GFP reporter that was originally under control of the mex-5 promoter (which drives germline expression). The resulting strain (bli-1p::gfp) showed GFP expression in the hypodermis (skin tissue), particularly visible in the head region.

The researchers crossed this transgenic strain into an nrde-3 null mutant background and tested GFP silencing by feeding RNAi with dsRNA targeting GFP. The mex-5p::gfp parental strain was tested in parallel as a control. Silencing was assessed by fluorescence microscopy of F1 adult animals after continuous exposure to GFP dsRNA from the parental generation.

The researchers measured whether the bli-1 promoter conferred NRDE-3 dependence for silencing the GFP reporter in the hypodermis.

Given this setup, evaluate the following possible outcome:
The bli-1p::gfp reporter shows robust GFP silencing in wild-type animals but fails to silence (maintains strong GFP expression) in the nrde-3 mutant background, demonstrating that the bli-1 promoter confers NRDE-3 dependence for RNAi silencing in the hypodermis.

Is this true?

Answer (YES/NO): NO